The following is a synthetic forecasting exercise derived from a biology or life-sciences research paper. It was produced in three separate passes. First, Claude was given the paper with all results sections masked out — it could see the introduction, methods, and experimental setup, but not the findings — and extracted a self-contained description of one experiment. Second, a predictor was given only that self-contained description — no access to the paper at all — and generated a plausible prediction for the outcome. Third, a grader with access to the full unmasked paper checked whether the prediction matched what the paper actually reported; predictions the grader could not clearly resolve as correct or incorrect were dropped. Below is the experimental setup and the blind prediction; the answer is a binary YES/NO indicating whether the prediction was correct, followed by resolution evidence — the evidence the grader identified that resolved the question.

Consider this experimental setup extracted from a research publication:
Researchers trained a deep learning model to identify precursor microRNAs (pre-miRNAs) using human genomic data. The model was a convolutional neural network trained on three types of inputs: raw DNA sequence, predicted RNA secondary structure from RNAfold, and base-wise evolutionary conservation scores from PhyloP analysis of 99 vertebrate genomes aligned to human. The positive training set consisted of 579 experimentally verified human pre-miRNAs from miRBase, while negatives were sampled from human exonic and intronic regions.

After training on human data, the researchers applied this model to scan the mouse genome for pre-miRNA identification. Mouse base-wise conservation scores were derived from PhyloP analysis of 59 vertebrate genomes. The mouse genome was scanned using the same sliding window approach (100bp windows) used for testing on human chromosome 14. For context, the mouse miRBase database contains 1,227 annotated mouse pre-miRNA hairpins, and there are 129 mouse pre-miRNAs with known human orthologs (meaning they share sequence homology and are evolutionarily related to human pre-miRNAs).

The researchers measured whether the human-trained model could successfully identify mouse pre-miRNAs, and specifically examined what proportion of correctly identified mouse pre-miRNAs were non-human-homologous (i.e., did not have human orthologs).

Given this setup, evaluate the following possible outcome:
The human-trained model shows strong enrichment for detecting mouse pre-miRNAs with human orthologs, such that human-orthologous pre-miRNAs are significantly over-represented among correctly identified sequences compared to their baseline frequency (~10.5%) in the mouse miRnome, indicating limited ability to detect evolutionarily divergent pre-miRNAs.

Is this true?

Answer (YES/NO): NO